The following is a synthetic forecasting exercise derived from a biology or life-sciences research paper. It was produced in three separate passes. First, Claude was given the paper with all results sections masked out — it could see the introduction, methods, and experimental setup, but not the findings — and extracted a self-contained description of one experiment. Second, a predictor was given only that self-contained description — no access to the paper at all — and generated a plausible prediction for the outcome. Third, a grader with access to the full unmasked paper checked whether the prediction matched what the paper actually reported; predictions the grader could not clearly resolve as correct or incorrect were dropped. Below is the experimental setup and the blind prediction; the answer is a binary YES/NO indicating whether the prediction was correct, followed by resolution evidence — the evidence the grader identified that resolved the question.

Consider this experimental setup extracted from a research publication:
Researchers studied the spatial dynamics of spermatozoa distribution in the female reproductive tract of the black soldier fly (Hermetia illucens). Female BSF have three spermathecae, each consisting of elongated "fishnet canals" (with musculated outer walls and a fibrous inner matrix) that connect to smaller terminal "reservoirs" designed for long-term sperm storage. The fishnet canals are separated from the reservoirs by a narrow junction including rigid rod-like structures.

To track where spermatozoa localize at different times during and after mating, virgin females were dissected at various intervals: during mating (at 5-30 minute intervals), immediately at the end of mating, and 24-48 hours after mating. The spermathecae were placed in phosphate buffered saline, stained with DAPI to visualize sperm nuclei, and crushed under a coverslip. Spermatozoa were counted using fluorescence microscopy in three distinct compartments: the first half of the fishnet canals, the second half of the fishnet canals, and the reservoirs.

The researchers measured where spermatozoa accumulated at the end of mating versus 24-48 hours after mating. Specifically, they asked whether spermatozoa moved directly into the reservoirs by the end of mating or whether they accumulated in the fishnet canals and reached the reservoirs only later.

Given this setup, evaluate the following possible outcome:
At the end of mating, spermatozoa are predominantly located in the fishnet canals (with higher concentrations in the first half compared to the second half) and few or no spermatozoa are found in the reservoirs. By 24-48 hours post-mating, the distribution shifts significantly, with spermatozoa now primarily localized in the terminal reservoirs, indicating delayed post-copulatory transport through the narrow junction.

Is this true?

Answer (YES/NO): NO